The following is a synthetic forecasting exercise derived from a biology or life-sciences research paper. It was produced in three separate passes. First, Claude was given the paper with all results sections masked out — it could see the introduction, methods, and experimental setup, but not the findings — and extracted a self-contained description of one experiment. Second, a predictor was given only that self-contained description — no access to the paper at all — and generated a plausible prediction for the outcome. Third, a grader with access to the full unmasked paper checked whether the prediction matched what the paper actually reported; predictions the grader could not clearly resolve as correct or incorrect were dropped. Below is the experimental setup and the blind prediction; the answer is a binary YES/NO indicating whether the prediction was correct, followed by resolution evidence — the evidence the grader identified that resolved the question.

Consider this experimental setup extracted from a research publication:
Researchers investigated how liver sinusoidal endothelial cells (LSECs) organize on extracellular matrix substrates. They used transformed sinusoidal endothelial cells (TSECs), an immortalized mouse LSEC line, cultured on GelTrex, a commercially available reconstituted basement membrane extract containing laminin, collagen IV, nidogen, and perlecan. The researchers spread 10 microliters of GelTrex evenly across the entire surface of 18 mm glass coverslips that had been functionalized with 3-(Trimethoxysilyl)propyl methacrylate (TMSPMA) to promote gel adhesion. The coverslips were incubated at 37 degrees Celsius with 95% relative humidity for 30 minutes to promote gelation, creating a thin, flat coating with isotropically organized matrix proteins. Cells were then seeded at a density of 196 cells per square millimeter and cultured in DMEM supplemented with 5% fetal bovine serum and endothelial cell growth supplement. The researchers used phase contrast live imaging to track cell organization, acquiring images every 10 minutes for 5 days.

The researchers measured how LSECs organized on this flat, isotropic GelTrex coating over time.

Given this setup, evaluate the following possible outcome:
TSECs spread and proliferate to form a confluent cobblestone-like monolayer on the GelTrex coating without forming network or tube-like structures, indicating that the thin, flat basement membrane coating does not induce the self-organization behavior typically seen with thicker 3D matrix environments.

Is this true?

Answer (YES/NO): NO